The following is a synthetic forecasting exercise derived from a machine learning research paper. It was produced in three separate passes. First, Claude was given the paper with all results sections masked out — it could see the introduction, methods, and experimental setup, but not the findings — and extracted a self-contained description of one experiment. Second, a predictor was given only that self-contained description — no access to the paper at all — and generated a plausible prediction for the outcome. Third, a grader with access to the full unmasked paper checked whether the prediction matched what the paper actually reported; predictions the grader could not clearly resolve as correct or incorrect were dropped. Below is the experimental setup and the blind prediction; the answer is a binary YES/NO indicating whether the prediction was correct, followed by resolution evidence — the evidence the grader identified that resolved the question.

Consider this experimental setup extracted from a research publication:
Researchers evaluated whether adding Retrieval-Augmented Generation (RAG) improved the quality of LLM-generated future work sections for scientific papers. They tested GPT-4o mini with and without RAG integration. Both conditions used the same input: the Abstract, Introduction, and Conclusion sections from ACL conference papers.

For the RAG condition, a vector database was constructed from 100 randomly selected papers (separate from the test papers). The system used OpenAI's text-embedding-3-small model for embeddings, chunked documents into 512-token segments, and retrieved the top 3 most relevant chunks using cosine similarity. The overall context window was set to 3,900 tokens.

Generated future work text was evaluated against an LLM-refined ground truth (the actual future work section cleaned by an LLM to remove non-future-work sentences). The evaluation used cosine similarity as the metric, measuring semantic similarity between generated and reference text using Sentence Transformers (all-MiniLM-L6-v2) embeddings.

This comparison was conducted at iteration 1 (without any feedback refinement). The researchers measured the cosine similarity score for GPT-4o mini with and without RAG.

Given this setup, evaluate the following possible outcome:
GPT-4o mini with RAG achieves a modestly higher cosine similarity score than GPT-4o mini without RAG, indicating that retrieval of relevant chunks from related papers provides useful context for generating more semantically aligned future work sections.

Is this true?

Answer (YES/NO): NO